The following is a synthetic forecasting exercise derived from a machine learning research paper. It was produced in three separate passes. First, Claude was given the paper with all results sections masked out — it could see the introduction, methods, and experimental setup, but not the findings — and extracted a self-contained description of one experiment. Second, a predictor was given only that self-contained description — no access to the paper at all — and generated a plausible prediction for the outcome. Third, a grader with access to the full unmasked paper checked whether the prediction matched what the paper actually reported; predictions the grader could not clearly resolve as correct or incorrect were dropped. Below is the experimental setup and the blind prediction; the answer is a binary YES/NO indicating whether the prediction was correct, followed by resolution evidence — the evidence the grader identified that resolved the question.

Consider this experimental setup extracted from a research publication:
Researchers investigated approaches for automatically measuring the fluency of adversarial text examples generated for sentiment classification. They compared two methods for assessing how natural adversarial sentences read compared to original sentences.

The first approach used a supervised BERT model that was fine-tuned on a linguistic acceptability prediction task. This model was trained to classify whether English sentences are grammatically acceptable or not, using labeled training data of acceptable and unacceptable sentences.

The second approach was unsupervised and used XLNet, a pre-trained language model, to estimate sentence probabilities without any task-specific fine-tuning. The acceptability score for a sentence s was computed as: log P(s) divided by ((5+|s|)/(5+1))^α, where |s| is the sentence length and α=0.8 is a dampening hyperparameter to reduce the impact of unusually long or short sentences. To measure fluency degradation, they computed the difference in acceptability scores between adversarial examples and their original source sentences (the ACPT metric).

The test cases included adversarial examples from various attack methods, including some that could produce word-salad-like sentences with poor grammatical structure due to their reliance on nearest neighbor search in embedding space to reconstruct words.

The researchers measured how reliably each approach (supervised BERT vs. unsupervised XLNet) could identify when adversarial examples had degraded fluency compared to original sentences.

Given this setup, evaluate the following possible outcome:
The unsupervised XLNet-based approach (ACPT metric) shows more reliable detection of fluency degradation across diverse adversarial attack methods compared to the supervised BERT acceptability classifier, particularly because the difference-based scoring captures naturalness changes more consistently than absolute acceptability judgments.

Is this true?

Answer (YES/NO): YES